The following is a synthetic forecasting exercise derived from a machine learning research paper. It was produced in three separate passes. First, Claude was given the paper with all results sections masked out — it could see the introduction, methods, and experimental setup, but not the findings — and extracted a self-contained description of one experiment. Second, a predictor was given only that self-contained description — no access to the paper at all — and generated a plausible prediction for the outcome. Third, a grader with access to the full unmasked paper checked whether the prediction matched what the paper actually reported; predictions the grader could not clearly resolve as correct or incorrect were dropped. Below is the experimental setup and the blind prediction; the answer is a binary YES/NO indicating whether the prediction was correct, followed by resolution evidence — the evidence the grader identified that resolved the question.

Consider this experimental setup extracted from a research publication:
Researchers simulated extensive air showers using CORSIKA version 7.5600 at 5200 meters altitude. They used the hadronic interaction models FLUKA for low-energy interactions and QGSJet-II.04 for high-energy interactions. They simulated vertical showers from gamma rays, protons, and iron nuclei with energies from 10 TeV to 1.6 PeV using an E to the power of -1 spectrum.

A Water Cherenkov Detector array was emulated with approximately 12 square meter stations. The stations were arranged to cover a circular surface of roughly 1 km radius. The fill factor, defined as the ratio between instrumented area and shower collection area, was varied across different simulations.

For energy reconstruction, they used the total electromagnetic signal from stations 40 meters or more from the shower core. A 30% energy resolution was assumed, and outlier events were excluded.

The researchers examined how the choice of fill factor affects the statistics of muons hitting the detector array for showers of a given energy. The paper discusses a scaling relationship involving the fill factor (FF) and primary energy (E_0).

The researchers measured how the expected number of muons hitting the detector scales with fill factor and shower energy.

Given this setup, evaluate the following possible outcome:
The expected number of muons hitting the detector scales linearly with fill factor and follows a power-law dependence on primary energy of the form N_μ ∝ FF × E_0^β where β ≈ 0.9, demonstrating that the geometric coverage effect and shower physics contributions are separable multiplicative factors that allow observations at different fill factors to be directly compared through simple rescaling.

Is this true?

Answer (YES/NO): NO